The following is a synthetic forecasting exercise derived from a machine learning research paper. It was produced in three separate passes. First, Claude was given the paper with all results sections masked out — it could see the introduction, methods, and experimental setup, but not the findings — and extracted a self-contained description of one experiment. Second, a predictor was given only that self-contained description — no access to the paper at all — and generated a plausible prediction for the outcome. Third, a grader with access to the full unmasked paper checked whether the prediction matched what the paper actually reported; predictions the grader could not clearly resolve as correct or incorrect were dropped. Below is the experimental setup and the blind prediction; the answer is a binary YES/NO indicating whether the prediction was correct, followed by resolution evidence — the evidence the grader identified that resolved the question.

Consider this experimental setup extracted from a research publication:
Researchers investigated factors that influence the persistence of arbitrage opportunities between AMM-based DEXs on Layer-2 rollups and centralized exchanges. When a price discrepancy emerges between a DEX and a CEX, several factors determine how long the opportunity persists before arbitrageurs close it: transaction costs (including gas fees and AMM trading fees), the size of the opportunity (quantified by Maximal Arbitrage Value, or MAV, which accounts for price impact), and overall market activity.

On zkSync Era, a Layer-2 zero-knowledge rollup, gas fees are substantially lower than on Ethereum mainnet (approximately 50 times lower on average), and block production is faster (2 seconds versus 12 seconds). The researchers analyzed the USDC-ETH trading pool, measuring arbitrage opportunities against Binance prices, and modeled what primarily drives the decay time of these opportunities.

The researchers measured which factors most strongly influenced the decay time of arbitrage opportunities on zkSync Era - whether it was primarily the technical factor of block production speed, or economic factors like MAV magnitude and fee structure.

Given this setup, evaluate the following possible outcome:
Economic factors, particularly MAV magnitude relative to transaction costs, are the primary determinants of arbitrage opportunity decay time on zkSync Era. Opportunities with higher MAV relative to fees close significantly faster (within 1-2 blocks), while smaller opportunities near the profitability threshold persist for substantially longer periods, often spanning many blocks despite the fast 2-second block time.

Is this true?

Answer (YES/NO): NO